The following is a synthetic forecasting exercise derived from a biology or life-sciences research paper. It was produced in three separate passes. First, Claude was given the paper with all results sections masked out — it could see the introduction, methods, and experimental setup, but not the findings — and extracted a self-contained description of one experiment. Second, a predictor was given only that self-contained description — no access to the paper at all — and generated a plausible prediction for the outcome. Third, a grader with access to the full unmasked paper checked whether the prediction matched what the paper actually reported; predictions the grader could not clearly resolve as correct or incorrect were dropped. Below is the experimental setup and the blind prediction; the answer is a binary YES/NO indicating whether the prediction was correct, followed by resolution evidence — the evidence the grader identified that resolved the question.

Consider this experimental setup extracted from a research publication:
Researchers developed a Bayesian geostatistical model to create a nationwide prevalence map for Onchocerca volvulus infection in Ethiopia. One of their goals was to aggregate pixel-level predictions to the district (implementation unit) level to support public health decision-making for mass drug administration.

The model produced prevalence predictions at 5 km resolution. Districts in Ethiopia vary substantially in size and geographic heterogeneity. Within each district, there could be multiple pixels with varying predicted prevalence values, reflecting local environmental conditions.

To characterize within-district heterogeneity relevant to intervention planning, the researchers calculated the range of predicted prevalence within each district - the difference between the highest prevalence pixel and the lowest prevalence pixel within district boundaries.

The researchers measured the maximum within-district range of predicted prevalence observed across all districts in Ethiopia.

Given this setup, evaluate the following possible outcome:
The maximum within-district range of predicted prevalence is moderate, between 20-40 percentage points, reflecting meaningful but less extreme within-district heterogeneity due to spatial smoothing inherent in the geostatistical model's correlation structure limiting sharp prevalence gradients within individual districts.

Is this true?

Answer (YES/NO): NO